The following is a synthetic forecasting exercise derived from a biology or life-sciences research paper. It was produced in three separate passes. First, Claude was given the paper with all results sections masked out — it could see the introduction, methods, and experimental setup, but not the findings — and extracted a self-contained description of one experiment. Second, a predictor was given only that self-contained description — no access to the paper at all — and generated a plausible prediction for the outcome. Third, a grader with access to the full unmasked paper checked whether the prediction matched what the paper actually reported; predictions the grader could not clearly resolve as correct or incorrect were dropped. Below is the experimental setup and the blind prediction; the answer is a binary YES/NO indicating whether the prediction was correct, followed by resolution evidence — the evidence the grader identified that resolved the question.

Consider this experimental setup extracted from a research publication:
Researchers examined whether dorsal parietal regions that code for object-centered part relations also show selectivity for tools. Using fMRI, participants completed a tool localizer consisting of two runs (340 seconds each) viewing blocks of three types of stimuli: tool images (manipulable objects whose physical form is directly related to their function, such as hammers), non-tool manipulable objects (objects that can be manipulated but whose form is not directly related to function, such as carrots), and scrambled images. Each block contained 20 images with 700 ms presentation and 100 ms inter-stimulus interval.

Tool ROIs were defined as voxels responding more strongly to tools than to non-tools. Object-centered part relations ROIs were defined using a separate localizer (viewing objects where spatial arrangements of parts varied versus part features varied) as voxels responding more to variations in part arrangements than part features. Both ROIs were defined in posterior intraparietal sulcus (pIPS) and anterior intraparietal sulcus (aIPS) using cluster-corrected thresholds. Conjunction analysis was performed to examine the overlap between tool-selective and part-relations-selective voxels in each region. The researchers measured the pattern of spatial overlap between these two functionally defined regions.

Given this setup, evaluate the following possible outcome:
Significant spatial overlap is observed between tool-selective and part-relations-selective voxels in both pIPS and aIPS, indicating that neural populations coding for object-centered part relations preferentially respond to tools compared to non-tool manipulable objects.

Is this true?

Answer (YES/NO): NO